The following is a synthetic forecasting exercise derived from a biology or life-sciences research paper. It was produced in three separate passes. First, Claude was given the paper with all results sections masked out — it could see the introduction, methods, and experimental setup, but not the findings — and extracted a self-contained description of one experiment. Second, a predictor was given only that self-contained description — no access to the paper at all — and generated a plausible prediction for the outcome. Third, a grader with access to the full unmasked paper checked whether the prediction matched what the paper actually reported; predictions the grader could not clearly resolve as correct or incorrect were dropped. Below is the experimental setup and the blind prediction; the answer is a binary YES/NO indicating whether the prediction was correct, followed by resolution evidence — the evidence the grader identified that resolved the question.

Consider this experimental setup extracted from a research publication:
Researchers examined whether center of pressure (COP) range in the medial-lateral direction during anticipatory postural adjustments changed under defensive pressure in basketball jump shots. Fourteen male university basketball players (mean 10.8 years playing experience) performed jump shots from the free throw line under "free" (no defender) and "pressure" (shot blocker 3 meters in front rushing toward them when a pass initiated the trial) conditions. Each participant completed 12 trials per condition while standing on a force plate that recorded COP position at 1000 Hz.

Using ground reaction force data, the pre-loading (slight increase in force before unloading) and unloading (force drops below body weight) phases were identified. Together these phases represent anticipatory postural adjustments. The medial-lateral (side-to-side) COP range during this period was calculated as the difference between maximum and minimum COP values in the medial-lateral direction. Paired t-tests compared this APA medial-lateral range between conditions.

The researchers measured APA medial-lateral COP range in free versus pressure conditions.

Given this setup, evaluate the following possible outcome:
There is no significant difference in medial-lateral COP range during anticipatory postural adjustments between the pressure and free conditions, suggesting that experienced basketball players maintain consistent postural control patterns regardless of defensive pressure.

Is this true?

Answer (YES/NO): YES